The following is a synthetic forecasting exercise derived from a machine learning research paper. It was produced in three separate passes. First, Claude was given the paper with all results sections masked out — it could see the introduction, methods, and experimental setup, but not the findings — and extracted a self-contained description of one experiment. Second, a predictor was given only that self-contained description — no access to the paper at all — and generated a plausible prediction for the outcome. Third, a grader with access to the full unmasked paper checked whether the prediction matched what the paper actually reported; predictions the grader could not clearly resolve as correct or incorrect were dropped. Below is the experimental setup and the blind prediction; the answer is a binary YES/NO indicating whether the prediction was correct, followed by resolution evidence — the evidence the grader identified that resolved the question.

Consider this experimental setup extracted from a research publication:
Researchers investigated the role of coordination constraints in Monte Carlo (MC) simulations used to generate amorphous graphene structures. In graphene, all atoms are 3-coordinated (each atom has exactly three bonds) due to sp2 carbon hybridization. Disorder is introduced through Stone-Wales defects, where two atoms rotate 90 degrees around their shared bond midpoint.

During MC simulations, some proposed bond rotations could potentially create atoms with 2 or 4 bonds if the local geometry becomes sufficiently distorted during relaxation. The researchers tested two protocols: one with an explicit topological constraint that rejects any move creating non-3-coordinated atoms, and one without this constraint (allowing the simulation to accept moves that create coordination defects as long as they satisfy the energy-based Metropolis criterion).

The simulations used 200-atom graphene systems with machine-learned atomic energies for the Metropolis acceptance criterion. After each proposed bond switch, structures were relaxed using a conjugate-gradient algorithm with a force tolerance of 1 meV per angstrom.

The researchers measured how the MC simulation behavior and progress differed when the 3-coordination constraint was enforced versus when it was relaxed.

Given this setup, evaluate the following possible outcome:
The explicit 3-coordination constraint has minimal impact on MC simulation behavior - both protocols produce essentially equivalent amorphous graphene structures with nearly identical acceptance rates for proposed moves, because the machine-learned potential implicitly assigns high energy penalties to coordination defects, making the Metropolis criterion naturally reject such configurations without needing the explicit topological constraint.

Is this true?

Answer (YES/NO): NO